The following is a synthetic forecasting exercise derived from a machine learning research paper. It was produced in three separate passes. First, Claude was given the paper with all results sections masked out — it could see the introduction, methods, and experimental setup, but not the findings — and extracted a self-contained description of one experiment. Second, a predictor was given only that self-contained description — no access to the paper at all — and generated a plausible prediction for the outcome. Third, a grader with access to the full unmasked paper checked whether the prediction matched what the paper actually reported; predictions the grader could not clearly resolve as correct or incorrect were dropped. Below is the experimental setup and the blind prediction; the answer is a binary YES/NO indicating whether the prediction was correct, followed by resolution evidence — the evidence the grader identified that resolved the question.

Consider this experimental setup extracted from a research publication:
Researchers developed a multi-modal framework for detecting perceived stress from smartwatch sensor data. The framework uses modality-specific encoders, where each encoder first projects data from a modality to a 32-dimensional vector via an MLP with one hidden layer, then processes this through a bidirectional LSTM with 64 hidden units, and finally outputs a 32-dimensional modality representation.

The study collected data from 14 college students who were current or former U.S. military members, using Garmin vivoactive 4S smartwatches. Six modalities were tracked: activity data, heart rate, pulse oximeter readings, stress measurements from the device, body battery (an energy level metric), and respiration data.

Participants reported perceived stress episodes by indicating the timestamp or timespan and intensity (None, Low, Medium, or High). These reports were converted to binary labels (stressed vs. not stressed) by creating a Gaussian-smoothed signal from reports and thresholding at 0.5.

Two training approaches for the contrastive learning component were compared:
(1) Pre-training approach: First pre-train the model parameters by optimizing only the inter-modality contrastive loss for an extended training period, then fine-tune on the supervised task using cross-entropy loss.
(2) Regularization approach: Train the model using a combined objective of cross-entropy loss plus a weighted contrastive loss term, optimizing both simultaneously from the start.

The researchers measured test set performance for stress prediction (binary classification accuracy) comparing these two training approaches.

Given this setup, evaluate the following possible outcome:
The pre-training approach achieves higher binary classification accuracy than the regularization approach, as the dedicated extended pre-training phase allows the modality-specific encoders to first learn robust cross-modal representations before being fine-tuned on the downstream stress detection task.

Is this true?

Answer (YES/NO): NO